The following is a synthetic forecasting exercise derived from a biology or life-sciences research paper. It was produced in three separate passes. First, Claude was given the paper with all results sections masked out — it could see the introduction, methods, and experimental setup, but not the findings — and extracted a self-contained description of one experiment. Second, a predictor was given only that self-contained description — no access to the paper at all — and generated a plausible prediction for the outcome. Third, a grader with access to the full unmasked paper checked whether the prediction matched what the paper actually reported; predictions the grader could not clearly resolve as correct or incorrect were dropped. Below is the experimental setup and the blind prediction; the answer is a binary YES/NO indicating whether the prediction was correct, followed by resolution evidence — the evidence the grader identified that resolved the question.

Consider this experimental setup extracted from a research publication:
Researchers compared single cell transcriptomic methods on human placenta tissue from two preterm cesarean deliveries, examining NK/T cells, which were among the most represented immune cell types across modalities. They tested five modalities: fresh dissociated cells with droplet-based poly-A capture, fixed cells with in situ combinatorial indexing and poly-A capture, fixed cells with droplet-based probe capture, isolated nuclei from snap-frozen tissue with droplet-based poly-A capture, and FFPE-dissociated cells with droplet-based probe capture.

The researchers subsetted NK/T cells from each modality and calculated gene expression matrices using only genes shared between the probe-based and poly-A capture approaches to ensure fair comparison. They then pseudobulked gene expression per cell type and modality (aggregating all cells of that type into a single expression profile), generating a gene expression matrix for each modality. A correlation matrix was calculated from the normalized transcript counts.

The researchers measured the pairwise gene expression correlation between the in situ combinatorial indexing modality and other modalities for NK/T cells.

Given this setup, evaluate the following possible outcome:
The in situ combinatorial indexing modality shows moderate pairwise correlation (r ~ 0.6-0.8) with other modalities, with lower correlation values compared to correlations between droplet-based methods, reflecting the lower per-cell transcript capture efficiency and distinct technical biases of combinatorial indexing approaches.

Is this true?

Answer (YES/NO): NO